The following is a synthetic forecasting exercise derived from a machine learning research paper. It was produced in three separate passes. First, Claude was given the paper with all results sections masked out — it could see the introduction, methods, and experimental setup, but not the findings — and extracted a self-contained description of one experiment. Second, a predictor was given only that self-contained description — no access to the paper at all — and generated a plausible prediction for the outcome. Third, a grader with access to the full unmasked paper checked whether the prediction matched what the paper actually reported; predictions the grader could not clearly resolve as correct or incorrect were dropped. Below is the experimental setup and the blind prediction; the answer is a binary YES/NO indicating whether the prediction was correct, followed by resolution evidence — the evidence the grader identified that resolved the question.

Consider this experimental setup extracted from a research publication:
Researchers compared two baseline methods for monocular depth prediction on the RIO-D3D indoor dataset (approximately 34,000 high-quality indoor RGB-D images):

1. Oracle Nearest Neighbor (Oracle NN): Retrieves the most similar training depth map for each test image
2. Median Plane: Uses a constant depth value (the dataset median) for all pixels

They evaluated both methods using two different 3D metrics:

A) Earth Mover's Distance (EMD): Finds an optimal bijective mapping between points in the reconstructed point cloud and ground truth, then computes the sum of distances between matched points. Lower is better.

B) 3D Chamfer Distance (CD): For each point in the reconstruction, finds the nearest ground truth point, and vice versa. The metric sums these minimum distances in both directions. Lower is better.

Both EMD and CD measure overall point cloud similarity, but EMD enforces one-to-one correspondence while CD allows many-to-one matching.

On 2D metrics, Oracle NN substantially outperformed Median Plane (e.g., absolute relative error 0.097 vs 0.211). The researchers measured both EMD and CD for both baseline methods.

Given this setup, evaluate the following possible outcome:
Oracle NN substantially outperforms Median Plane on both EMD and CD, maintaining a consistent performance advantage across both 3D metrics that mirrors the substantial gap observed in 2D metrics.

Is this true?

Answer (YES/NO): NO